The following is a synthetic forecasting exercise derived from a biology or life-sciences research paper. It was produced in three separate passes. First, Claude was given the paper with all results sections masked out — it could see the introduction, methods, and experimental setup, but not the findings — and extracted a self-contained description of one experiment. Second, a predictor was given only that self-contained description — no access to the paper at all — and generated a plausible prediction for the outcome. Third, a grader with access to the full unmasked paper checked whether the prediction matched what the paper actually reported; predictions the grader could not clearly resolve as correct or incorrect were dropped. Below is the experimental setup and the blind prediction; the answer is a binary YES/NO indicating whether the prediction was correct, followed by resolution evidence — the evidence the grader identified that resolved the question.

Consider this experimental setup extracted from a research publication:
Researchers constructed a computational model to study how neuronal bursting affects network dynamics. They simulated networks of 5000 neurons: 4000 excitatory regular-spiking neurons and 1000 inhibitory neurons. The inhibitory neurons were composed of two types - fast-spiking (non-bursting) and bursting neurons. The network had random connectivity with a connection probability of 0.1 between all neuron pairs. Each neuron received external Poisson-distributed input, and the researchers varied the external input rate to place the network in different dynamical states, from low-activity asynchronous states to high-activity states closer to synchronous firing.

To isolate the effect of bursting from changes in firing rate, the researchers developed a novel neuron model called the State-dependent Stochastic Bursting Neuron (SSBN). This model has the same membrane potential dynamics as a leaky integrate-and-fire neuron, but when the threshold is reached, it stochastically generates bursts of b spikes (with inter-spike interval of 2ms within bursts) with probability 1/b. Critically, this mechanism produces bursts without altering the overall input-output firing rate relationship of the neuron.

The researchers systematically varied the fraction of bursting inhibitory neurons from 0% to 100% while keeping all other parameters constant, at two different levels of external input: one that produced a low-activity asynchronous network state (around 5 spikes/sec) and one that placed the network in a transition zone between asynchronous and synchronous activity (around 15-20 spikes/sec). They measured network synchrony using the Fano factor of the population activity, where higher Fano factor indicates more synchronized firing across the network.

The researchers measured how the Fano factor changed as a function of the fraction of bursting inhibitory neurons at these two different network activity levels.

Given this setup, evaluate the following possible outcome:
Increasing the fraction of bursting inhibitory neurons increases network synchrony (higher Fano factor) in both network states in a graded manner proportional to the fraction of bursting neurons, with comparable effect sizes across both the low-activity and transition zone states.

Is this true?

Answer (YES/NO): NO